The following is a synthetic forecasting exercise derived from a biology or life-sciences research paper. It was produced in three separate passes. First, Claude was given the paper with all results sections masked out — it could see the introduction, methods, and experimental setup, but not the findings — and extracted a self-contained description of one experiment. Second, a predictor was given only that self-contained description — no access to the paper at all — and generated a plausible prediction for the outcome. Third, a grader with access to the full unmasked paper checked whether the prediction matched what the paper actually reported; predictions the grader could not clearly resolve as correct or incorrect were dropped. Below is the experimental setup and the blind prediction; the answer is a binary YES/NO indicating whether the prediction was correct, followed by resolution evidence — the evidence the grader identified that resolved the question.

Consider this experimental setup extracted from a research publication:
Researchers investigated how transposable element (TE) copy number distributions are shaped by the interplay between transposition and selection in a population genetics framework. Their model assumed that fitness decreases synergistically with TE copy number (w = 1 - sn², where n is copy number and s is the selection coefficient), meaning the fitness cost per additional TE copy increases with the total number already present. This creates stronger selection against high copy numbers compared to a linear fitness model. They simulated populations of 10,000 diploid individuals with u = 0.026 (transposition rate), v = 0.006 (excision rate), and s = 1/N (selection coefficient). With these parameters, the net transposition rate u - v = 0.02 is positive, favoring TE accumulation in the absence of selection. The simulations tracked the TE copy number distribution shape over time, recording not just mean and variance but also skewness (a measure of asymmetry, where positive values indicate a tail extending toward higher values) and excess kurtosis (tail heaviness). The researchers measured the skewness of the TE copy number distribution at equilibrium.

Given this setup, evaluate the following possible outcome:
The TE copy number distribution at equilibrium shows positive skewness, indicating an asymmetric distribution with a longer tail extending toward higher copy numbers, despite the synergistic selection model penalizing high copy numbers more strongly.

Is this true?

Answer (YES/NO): YES